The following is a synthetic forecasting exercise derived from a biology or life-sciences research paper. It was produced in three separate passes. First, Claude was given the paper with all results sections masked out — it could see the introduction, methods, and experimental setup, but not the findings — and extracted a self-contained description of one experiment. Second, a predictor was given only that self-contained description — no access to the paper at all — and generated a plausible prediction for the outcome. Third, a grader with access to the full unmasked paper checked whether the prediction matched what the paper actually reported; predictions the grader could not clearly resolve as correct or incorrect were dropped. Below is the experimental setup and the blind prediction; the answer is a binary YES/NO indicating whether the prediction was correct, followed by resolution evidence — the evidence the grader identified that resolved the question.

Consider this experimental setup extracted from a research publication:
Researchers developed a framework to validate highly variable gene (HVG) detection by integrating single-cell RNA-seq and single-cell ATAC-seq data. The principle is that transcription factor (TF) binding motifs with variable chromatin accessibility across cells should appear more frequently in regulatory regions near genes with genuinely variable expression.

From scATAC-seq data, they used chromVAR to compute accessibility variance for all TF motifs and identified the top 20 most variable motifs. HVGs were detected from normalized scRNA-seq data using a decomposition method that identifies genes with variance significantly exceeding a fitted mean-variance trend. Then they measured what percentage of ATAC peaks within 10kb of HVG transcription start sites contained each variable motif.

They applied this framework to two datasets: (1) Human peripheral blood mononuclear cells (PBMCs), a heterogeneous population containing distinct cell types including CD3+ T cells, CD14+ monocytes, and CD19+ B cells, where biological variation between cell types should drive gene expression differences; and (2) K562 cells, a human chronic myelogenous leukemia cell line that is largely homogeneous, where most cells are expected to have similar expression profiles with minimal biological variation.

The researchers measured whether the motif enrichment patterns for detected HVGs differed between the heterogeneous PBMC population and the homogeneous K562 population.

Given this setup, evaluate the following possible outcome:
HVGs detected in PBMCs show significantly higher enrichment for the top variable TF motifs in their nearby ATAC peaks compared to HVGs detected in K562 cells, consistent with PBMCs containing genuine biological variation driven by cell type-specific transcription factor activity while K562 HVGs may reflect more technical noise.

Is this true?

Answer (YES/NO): YES